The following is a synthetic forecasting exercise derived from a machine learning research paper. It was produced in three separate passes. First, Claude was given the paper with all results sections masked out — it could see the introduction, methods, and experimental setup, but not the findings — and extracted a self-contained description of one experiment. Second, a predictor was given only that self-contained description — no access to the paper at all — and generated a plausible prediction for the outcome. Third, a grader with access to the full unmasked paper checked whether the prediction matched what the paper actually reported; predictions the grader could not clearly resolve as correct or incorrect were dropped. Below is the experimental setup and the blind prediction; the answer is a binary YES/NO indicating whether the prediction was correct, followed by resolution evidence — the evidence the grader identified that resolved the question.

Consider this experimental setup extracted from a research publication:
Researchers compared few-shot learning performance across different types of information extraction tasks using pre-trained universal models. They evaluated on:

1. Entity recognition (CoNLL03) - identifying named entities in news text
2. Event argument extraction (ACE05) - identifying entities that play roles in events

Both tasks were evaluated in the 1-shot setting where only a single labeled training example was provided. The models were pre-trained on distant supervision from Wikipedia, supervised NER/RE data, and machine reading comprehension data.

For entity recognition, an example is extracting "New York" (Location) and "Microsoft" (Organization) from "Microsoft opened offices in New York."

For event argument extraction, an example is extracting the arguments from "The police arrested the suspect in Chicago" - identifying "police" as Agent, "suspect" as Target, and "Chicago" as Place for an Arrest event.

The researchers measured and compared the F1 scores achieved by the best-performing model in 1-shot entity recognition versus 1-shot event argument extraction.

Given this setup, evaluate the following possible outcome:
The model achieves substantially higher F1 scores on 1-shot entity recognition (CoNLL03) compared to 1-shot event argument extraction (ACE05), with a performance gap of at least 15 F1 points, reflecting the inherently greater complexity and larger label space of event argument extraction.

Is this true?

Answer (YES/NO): YES